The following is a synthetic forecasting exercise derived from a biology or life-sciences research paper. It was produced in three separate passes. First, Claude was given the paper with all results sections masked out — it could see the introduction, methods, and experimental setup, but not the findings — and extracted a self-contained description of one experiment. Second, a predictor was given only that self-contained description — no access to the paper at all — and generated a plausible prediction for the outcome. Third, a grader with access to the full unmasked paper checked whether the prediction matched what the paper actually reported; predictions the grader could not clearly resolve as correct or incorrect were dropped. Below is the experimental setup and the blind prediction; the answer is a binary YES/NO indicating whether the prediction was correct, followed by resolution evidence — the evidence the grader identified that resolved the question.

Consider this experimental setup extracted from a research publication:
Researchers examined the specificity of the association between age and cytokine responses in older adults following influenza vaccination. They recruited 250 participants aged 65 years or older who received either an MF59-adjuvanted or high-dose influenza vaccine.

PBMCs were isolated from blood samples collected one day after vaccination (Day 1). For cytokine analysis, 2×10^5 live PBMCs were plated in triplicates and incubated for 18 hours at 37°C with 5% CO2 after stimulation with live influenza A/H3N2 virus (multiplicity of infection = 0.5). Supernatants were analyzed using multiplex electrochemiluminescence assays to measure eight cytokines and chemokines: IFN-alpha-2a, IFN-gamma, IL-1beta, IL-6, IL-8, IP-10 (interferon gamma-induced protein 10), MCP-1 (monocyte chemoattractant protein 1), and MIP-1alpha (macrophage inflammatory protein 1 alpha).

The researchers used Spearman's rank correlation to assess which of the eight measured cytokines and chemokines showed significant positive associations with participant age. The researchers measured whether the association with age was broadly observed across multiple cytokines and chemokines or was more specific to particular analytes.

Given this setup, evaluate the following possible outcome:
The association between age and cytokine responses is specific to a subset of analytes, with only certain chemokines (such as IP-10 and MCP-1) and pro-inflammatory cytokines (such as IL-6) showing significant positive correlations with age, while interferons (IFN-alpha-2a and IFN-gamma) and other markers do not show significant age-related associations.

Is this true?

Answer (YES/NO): NO